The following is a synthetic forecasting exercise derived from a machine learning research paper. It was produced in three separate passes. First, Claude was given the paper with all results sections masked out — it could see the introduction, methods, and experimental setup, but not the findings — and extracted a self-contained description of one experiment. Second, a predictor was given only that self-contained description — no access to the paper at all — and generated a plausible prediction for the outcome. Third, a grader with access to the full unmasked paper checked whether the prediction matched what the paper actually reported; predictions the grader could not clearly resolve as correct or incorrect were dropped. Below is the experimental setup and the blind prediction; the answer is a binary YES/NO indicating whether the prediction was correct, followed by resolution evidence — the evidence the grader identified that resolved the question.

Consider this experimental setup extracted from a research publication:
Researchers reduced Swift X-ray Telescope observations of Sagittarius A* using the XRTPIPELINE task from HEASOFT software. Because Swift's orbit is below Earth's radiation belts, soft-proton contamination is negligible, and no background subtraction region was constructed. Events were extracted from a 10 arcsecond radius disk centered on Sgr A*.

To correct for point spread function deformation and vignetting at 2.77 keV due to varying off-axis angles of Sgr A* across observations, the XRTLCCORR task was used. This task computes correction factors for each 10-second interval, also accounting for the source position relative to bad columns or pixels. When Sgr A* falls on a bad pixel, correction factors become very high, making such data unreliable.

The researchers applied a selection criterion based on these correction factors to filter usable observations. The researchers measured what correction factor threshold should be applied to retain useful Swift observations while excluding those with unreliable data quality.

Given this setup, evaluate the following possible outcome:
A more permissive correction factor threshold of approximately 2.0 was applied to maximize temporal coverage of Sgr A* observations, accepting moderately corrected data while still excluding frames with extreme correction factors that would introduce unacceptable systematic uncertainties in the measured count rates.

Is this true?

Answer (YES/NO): NO